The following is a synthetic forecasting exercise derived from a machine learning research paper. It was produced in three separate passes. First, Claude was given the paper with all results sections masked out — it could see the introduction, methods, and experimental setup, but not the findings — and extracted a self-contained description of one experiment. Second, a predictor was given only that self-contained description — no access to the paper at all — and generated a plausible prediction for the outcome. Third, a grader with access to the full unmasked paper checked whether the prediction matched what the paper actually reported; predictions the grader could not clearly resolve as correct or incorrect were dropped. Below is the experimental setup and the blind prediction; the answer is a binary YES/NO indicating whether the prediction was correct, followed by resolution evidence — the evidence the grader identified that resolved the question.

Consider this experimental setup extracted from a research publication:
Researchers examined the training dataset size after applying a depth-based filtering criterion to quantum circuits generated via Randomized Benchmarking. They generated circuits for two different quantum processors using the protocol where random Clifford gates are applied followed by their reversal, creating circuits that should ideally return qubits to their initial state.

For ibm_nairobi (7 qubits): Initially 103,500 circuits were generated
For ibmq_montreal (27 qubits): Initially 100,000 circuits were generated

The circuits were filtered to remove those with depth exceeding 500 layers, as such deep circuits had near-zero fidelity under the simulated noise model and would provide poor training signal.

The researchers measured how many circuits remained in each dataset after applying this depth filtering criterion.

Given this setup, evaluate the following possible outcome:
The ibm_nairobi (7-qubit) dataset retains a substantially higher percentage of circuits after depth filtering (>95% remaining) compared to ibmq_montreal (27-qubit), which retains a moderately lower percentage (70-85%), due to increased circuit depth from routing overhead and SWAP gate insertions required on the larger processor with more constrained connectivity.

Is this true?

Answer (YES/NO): NO